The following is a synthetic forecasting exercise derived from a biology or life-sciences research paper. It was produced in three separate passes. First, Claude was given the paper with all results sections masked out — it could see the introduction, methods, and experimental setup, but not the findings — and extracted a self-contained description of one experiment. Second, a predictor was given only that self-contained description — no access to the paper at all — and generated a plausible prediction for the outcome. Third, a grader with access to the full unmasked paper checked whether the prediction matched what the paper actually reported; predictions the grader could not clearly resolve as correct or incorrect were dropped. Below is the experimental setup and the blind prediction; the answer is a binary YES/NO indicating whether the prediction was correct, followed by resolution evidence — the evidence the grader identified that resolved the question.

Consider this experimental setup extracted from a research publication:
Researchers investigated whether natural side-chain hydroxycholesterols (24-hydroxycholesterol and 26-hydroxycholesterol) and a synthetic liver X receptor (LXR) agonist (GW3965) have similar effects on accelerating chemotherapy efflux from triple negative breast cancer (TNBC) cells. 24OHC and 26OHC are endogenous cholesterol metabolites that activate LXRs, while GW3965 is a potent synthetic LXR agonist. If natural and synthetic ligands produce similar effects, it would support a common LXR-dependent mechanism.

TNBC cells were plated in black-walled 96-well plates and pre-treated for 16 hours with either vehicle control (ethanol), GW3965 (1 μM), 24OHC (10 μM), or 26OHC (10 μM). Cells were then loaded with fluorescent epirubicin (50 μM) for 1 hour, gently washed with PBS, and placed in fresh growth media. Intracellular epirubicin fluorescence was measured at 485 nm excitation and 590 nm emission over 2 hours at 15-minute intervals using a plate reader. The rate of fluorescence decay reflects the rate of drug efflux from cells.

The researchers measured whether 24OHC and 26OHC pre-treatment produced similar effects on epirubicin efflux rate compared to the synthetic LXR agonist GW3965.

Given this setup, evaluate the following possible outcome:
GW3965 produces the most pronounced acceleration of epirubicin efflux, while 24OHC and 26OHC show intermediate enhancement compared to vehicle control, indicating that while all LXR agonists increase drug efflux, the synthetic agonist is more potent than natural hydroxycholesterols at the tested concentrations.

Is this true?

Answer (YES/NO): NO